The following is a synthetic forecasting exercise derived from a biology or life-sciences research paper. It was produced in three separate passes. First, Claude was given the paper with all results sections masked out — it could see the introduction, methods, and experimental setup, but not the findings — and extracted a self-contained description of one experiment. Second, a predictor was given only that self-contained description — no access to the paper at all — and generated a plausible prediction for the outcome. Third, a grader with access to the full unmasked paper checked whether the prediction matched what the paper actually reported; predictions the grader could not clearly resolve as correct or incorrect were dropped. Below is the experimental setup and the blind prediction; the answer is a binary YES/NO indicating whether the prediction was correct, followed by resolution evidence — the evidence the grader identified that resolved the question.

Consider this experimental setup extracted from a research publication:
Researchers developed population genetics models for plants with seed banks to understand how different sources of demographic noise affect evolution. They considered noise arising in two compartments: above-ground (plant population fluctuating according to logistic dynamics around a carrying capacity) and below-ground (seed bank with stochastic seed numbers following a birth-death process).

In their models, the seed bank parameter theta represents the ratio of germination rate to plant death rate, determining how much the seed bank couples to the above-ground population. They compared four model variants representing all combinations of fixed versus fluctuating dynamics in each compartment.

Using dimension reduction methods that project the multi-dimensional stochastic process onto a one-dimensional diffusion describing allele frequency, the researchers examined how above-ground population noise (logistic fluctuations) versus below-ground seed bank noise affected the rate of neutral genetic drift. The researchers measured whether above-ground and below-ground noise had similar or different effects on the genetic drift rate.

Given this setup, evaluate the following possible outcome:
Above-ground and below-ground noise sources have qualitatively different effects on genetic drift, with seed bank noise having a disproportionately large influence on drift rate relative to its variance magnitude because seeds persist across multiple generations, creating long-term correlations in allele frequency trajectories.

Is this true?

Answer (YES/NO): NO